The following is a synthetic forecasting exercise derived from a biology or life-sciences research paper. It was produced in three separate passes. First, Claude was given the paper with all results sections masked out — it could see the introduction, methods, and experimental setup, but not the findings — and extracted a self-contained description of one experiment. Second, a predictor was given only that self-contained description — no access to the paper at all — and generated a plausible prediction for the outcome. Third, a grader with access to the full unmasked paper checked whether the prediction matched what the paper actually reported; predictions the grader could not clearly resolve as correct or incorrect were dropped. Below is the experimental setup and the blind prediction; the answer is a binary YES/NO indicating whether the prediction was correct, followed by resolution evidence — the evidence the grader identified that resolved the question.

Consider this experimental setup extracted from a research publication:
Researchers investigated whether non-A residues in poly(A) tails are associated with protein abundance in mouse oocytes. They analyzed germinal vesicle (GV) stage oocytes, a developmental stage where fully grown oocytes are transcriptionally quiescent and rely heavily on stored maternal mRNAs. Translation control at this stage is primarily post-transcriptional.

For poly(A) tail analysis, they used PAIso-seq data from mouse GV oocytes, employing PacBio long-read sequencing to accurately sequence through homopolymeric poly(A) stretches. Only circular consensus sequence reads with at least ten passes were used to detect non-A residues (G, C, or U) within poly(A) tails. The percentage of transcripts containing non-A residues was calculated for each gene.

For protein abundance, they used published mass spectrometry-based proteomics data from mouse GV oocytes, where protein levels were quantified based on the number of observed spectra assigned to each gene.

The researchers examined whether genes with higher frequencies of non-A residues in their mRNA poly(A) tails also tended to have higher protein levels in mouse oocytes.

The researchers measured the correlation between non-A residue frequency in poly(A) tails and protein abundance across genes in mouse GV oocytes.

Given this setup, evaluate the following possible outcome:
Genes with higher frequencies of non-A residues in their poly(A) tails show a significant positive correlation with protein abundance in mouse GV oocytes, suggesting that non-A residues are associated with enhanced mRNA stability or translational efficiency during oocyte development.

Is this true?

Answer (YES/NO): YES